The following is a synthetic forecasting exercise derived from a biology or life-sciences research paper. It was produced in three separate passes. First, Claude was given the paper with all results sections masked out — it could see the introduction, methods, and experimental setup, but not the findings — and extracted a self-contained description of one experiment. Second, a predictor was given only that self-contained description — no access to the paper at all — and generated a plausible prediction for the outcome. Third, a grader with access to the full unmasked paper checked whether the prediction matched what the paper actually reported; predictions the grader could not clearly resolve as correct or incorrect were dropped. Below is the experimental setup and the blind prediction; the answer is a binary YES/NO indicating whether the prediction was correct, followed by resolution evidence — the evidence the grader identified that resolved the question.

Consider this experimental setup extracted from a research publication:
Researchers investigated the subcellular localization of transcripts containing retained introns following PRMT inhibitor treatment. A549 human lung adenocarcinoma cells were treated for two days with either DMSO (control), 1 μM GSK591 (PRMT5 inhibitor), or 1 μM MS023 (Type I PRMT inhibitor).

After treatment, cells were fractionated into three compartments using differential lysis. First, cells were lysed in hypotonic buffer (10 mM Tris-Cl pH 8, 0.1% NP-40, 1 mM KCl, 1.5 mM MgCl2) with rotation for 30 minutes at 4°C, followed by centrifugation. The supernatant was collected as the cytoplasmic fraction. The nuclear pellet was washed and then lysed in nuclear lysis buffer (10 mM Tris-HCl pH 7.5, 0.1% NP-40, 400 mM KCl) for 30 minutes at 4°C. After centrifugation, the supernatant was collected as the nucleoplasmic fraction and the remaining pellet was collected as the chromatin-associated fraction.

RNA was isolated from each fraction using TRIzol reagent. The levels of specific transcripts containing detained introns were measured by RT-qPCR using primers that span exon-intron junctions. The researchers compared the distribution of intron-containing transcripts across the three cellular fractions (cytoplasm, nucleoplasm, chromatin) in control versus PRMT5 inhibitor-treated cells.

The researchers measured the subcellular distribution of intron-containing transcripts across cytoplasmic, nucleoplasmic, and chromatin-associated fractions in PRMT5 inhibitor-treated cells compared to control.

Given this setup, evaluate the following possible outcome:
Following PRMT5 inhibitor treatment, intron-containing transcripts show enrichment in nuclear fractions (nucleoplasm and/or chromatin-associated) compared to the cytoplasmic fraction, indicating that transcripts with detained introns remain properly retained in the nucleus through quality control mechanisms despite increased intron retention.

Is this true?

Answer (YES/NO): YES